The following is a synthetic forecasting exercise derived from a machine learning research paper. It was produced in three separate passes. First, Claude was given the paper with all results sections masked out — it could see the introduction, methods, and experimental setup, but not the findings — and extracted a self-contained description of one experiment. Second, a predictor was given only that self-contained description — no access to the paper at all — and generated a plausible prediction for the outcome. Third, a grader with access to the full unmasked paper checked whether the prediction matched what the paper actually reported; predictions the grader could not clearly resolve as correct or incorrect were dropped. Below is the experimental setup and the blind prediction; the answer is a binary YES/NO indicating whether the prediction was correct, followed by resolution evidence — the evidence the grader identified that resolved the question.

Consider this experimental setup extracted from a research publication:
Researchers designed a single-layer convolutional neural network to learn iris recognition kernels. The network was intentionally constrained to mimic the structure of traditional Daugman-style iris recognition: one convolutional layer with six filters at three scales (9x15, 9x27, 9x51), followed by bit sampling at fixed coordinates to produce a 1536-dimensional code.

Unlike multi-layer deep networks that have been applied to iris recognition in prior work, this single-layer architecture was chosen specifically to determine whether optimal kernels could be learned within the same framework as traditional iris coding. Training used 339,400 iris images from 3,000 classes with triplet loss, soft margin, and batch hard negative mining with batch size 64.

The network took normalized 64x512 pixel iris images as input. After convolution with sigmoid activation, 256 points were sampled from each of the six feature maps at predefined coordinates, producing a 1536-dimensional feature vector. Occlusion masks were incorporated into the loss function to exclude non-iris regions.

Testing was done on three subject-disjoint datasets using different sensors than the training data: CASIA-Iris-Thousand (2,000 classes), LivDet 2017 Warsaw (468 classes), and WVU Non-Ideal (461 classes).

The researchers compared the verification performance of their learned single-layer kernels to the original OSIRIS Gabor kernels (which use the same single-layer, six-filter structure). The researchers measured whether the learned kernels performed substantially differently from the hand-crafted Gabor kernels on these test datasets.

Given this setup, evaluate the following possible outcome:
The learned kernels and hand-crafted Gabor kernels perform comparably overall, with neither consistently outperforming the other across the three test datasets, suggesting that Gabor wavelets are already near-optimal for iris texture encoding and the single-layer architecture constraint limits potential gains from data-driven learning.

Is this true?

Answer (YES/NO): NO